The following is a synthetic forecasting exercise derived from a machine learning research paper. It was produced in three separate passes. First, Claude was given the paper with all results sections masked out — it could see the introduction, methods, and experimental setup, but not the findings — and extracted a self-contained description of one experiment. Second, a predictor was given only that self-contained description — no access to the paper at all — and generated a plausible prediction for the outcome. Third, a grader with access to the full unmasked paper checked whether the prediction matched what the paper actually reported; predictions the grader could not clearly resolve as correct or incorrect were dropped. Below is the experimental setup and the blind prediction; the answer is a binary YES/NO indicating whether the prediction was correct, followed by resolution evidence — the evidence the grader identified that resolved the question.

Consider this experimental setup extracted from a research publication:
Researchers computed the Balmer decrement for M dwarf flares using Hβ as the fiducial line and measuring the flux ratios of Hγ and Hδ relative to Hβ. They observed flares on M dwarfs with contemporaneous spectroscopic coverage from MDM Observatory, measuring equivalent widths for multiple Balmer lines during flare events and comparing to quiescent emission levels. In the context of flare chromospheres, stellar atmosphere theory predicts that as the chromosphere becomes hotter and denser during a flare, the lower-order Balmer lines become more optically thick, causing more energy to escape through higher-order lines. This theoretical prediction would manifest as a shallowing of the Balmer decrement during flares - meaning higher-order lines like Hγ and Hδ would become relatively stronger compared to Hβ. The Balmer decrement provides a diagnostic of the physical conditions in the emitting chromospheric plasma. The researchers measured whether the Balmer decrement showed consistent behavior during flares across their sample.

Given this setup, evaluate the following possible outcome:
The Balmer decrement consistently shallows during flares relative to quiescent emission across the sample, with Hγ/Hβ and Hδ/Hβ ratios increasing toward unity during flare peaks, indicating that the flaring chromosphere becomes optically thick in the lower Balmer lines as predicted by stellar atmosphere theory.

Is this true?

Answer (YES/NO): NO